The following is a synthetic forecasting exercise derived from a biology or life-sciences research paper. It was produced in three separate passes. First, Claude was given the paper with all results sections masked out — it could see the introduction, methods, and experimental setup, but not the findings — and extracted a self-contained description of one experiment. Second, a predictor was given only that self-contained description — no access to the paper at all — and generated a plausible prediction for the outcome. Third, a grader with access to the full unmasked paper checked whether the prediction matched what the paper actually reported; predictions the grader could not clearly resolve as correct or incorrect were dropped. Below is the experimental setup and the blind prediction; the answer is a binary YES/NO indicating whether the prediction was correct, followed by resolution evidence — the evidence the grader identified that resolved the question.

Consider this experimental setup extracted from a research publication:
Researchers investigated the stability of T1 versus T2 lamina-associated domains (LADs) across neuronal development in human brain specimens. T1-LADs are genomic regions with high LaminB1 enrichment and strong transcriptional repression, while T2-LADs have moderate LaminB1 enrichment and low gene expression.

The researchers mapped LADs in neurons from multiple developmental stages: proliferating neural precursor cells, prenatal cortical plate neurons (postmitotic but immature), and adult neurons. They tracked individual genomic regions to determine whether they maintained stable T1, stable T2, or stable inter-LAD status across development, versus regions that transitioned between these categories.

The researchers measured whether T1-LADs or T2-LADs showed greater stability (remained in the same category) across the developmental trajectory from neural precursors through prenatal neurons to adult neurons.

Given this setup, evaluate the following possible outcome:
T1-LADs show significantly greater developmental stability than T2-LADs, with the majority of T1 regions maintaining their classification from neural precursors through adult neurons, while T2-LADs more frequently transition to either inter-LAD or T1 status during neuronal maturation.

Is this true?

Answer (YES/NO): NO